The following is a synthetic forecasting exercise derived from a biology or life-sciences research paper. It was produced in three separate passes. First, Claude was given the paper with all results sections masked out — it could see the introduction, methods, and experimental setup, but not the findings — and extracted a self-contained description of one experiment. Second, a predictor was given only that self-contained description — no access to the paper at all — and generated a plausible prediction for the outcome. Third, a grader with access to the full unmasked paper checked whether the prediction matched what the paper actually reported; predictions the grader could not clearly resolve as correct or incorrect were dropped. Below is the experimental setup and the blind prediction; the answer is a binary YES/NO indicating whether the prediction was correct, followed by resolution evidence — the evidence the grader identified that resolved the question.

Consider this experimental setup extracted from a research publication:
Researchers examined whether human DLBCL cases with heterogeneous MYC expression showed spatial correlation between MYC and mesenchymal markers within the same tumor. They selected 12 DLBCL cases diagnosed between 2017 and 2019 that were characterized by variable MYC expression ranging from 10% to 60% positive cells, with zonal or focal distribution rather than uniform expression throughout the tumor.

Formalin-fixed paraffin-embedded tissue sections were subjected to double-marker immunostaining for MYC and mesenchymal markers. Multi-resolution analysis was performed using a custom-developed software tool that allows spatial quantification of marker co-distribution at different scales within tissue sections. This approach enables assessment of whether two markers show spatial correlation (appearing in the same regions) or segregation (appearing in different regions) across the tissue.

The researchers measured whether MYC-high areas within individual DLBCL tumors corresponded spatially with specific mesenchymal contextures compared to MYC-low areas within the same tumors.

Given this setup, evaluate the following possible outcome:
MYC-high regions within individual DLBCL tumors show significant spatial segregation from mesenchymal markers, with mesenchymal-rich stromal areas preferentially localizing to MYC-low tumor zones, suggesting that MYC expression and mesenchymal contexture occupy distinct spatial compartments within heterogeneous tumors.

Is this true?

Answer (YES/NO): NO